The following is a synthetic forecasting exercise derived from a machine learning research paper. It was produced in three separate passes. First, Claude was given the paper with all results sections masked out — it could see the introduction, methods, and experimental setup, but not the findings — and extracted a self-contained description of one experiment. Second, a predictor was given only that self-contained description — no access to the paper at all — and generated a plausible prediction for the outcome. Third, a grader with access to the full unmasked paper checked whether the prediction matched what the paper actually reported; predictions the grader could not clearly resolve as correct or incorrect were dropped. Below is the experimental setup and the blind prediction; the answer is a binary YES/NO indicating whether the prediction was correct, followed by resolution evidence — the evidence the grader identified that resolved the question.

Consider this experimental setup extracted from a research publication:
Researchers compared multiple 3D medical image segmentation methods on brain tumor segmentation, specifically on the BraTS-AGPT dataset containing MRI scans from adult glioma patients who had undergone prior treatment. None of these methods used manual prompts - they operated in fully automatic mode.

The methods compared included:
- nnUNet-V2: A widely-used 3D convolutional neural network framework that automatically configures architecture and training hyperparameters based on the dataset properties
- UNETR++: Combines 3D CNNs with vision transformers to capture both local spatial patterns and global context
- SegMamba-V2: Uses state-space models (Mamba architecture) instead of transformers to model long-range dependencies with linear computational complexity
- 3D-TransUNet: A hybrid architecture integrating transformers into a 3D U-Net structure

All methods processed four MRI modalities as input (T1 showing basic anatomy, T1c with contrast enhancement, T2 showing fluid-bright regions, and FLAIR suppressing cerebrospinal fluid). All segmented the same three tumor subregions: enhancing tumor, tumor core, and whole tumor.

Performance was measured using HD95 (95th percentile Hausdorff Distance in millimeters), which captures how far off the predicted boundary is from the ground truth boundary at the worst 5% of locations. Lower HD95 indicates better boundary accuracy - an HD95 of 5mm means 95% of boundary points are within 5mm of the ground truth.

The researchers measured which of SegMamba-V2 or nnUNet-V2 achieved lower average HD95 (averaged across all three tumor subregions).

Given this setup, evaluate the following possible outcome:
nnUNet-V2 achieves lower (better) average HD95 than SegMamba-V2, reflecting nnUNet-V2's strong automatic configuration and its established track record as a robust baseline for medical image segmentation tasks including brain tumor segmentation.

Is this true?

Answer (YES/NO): NO